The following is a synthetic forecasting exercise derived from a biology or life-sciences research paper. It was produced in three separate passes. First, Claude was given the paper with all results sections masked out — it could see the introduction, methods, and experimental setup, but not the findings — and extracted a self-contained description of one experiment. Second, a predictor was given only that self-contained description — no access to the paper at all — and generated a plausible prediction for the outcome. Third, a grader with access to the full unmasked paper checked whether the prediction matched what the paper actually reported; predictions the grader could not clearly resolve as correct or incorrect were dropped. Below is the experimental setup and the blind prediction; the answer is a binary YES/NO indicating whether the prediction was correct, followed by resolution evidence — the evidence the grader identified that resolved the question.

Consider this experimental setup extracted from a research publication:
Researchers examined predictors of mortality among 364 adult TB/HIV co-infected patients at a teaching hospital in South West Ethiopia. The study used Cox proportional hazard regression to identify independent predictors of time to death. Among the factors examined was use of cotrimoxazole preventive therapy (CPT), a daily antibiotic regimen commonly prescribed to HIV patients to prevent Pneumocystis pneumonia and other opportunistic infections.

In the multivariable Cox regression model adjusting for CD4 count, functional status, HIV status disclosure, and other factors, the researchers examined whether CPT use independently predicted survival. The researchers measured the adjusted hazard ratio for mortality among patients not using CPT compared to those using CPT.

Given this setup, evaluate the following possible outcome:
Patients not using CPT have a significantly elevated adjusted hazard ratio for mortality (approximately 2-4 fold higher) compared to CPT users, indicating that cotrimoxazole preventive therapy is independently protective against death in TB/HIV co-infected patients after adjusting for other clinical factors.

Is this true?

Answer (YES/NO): NO